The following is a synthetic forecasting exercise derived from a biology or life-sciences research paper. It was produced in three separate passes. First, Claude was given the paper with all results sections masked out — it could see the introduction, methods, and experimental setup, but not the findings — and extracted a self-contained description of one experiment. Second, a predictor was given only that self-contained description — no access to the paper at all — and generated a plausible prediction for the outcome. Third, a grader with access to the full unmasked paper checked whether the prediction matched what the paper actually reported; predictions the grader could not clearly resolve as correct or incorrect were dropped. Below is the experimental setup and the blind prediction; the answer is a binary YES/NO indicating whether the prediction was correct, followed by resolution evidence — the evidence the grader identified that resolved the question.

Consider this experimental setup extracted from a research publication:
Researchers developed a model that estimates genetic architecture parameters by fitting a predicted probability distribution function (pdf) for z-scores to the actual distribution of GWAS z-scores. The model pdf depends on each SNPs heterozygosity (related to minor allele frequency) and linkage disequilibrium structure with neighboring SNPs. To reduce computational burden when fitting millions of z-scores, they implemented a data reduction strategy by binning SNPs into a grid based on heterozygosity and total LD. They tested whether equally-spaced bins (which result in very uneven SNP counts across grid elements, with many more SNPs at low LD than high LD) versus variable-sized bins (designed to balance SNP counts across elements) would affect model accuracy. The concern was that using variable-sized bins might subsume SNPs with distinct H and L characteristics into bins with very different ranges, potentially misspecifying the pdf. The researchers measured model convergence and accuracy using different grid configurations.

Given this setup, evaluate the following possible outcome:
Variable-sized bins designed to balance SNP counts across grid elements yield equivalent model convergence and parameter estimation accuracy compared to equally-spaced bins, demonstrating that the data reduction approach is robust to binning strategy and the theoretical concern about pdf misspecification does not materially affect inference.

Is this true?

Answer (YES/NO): NO